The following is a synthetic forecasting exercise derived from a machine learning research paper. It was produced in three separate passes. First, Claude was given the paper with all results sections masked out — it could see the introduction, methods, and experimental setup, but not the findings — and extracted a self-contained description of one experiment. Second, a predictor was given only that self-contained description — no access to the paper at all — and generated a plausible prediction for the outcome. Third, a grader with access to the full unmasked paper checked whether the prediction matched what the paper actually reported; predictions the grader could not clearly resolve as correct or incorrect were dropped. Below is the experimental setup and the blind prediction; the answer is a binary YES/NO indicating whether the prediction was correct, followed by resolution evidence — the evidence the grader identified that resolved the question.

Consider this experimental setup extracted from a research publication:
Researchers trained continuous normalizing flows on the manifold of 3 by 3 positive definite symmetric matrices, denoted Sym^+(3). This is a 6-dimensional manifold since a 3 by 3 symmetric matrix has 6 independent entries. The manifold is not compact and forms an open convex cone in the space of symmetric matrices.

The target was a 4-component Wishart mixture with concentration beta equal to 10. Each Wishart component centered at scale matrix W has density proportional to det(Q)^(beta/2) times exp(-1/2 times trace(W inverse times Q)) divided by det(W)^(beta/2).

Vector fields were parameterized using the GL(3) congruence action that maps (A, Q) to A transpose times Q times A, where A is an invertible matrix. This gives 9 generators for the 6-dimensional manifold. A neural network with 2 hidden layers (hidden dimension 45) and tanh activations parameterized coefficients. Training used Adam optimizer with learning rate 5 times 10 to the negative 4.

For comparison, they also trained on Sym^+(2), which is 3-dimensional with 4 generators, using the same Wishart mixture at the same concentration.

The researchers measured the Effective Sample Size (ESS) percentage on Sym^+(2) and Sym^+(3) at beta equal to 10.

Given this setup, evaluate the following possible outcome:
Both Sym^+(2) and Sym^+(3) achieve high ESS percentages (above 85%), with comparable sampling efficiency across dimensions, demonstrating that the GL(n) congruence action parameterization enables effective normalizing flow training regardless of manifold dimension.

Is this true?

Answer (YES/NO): YES